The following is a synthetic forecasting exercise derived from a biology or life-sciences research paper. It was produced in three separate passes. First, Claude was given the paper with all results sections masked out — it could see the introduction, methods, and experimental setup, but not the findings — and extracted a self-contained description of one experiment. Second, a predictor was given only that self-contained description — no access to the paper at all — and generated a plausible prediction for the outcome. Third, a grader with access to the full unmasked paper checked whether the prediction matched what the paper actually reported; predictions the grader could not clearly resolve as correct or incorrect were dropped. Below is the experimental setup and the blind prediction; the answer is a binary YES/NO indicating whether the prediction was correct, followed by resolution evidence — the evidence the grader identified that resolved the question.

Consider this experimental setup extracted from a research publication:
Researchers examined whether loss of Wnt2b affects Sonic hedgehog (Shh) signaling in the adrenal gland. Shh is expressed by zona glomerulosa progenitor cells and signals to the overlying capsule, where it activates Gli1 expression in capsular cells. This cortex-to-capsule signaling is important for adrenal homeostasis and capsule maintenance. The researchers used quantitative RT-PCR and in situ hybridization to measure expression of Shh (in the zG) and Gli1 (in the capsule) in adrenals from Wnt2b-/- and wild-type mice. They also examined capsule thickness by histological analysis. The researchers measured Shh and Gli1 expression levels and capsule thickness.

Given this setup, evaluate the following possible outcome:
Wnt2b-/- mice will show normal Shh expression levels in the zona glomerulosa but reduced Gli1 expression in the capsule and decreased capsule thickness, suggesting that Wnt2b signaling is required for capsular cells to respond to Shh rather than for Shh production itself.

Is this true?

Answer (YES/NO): NO